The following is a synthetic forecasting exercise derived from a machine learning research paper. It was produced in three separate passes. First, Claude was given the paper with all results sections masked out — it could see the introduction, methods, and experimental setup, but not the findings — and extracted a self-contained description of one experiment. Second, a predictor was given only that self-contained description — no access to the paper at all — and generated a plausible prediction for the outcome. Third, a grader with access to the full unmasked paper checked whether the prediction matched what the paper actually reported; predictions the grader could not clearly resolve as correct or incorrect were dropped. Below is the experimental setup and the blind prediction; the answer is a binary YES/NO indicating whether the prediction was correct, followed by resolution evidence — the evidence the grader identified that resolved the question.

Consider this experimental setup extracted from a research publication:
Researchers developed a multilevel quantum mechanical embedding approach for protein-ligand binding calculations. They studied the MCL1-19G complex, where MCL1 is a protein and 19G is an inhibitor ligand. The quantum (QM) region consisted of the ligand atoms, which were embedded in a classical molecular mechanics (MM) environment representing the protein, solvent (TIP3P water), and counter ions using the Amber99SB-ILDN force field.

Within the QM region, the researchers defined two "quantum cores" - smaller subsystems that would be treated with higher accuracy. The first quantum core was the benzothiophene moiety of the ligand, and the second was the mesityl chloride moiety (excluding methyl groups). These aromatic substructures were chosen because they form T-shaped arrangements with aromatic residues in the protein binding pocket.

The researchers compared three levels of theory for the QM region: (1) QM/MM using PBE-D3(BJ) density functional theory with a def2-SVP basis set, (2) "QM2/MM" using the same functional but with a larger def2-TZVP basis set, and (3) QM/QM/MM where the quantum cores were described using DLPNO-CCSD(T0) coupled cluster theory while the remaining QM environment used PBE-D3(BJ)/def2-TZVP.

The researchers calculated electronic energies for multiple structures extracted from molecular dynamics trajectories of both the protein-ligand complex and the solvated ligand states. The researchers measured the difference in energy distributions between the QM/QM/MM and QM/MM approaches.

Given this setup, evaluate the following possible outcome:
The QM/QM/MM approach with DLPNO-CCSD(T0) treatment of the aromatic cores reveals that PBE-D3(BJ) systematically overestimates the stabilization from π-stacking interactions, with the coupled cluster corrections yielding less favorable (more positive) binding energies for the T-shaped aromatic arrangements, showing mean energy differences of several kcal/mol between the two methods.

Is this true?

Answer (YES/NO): NO